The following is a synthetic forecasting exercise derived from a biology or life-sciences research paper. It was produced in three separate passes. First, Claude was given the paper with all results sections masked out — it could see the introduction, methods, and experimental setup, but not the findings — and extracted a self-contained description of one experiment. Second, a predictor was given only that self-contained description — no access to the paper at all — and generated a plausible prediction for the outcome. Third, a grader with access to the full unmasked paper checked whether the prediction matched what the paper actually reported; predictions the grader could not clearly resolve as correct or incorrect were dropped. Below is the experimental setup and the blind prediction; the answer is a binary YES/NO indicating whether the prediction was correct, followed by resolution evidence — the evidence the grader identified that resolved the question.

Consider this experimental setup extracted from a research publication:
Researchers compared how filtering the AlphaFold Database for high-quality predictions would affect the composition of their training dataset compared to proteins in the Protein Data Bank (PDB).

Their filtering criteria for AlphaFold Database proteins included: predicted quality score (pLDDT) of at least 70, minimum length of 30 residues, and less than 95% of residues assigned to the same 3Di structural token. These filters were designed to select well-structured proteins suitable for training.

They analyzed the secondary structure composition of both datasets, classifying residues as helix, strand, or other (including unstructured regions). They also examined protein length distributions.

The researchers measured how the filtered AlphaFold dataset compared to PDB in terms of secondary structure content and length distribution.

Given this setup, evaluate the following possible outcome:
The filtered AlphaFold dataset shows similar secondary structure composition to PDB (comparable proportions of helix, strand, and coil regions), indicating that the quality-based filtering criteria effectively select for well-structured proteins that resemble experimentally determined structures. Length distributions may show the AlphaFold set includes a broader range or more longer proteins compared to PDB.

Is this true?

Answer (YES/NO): NO